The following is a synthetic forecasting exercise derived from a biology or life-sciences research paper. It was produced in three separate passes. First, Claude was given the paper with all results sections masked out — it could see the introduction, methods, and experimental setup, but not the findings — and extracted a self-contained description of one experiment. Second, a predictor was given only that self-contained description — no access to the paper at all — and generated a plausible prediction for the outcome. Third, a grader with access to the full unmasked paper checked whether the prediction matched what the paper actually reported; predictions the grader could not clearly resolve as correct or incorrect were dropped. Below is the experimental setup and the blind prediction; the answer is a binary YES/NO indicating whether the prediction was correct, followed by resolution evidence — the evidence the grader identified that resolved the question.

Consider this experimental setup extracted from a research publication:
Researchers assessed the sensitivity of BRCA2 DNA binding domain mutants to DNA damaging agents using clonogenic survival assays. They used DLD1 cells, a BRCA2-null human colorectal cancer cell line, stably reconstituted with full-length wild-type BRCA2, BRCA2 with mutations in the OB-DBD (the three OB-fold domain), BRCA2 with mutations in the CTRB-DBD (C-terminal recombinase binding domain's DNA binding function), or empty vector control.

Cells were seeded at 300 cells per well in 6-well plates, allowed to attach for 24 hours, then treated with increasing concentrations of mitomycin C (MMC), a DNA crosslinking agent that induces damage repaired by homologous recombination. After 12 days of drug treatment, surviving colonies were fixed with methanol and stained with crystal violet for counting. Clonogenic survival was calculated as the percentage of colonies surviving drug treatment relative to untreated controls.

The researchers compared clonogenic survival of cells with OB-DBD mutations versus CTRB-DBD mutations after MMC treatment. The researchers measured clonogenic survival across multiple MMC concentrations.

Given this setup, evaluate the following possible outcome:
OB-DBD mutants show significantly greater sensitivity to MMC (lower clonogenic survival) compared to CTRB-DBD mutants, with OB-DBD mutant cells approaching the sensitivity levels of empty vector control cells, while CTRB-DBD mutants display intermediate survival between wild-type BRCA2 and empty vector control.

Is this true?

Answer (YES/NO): YES